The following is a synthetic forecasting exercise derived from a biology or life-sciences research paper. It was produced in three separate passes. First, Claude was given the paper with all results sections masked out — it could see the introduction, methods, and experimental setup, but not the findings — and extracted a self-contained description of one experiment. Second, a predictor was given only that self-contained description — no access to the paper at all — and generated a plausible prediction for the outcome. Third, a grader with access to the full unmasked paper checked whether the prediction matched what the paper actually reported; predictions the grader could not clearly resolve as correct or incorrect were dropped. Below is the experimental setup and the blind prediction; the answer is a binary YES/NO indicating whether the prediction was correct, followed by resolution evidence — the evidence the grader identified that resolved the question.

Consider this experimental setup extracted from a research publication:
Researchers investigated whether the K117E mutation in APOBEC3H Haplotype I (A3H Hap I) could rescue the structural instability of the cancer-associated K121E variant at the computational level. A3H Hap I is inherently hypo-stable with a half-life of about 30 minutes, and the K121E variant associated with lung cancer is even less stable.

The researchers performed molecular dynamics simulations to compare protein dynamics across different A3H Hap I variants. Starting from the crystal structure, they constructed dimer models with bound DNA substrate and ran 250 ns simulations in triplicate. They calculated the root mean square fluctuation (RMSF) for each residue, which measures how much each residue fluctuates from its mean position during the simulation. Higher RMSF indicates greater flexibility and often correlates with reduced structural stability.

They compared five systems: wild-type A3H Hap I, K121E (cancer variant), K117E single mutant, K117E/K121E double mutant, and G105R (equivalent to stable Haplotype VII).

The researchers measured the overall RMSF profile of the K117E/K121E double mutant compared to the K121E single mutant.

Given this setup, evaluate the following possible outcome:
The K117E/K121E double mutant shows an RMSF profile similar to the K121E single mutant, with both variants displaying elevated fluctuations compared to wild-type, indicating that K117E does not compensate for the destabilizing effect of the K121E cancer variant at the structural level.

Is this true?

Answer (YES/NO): NO